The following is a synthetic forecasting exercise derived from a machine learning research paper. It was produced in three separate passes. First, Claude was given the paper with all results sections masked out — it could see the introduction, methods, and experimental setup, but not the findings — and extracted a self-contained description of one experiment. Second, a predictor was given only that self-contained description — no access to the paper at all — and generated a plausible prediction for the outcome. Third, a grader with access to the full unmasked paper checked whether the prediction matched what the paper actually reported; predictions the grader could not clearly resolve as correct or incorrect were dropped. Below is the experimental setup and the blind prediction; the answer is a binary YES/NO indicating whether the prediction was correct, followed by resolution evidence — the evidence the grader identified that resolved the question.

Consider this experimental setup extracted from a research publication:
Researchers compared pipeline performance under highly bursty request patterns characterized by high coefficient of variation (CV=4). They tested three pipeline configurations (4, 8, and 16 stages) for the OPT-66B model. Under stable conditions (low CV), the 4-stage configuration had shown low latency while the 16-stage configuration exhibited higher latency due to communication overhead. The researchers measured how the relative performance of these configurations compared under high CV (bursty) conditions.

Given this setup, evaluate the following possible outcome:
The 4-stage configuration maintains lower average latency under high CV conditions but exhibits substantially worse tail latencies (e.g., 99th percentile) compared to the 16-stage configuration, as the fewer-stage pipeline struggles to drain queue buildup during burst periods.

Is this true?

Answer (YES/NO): NO